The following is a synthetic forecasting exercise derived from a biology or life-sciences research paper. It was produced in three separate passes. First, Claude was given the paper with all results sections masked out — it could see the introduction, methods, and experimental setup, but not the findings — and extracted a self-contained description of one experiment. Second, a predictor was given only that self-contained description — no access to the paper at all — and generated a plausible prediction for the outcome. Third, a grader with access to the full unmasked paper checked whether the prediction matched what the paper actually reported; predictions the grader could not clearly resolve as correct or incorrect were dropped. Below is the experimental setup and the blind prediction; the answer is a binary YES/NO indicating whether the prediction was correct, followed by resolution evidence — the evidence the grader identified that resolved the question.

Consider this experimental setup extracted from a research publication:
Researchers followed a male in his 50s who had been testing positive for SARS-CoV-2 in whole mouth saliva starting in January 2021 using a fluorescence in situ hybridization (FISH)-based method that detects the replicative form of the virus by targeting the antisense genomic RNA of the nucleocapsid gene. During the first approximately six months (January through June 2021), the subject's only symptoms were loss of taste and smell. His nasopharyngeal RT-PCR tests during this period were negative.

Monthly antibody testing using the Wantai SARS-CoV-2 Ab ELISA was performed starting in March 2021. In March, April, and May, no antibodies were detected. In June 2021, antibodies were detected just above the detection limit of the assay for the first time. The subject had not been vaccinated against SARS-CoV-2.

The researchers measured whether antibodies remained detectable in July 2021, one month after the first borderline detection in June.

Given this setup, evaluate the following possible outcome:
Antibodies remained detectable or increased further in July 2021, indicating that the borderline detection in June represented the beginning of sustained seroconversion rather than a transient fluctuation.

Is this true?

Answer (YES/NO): NO